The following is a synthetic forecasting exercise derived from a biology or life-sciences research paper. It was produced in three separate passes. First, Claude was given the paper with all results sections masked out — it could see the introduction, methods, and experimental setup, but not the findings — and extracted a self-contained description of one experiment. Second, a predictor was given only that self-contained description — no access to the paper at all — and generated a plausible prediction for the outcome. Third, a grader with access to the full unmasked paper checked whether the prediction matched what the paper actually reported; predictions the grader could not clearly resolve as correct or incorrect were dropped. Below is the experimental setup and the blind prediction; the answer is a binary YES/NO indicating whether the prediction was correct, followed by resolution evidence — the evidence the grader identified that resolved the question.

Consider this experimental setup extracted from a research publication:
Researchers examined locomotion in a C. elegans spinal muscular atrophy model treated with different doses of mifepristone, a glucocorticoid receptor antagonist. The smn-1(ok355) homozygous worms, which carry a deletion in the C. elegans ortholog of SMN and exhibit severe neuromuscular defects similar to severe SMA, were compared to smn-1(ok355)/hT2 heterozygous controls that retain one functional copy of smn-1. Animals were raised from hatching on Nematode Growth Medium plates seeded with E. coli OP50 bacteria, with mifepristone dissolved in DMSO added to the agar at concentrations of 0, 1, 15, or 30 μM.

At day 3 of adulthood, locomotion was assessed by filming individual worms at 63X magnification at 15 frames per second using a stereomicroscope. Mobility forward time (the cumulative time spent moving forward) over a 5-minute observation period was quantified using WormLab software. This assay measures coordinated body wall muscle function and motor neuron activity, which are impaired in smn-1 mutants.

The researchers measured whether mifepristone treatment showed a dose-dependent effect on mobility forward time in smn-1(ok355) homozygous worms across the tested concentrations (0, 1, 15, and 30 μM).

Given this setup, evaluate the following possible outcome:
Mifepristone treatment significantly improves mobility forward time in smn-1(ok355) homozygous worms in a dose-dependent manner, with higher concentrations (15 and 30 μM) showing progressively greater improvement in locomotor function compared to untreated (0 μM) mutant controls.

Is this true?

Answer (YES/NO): NO